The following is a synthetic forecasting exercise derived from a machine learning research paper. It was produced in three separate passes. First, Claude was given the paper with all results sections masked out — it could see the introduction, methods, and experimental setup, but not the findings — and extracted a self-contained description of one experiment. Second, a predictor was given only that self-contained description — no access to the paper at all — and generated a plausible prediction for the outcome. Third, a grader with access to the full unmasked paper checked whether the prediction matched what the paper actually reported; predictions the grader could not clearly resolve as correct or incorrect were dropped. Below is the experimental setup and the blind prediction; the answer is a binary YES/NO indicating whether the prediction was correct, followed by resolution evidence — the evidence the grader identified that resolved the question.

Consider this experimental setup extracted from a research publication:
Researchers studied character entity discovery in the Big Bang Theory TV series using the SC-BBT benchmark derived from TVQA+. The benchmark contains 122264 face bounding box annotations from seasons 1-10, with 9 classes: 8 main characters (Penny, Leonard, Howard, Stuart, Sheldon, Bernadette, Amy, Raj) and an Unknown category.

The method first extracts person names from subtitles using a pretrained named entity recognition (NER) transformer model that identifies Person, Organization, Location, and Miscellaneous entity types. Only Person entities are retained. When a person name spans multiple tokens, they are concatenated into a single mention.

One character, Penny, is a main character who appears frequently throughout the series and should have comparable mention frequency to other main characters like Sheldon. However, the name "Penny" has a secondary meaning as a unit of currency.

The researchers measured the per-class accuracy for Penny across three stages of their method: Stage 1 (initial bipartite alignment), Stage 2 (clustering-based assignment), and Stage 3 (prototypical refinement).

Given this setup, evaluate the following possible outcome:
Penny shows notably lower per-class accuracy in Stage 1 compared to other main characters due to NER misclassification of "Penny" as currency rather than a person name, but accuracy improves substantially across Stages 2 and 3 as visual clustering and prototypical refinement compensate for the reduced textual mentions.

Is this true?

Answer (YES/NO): NO